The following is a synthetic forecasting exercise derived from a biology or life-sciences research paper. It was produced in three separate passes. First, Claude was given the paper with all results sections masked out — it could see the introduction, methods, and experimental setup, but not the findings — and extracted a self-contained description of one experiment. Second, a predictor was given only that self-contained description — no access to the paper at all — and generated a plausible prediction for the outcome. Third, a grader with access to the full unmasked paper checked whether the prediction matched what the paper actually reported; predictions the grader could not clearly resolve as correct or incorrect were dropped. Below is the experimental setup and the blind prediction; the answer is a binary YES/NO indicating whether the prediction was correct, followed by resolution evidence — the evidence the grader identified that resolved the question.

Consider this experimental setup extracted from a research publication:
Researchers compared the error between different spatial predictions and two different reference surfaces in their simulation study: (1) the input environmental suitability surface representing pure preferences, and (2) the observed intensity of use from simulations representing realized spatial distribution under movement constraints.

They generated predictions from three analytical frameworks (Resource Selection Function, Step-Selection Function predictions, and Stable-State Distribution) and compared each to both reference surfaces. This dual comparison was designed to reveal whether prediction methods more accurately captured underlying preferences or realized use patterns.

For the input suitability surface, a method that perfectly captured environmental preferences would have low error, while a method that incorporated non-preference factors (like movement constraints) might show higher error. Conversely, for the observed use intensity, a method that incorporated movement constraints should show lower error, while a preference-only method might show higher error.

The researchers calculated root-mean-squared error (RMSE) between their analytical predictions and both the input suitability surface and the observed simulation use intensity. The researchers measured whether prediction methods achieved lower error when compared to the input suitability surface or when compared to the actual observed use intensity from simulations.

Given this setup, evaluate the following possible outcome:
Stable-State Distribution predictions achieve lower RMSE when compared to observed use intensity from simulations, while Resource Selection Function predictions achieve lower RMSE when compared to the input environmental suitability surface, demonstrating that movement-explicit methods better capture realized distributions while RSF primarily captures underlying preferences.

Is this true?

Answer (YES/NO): NO